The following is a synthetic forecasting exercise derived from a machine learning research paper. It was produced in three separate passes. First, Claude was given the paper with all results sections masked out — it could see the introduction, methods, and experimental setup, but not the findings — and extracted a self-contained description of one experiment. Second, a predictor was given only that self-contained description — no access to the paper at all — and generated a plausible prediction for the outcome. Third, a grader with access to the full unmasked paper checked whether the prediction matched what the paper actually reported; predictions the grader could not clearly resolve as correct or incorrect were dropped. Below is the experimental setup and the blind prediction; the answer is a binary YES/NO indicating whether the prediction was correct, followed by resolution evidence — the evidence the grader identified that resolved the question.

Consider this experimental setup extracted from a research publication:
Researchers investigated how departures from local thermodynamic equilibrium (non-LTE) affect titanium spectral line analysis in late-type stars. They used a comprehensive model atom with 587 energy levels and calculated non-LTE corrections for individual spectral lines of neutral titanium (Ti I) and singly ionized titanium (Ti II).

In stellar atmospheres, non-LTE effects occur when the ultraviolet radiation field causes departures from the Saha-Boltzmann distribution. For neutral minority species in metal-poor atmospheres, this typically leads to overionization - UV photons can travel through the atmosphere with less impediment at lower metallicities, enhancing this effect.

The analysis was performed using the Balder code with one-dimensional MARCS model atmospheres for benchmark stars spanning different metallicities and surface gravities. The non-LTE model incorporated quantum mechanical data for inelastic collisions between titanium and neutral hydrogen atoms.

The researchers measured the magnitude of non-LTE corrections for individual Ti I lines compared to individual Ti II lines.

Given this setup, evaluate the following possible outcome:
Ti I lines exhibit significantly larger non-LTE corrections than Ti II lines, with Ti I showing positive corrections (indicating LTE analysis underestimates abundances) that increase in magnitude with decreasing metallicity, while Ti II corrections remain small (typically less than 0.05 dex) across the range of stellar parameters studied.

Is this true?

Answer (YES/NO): NO